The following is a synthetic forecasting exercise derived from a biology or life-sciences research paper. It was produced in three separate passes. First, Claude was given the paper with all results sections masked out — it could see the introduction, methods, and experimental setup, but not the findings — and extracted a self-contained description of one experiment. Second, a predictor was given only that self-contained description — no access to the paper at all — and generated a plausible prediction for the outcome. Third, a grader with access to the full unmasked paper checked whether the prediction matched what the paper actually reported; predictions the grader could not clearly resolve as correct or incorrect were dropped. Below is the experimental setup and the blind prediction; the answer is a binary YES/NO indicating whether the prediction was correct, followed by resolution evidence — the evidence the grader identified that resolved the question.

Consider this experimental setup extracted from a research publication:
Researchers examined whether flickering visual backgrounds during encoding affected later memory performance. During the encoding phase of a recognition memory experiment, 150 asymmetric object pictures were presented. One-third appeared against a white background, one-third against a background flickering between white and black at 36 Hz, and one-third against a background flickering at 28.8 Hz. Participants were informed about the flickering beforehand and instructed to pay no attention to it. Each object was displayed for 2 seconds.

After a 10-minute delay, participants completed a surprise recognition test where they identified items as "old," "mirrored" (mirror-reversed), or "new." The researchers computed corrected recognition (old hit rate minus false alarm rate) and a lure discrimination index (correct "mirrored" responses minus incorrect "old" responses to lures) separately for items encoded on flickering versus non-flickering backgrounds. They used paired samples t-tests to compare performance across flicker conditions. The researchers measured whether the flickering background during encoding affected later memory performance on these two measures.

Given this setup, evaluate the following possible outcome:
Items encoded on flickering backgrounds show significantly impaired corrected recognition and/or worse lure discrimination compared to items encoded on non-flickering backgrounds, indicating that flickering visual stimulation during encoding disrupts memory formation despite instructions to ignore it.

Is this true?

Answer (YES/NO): NO